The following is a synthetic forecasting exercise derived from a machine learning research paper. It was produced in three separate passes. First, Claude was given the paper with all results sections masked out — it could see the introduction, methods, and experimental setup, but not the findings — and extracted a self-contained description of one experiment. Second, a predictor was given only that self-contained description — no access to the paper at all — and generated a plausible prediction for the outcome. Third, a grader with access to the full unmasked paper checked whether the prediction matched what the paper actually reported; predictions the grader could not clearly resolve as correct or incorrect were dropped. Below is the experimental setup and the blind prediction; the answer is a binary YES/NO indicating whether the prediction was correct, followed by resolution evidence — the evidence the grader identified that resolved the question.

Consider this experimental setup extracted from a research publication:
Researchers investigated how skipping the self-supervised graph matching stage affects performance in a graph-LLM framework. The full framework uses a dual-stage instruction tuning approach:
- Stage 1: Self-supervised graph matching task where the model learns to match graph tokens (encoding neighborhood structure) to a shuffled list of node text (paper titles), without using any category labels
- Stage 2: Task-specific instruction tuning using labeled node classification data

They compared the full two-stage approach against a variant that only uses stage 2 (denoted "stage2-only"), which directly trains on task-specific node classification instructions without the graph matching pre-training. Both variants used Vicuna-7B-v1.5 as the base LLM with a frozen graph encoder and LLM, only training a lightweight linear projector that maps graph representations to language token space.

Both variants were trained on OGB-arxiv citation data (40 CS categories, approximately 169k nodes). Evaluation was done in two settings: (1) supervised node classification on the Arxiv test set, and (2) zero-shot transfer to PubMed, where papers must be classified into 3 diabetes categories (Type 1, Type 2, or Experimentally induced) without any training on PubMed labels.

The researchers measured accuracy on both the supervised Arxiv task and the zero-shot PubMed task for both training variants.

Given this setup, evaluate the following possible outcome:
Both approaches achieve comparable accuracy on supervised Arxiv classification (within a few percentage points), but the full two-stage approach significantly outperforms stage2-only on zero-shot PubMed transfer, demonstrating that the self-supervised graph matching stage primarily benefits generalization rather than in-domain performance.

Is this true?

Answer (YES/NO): NO